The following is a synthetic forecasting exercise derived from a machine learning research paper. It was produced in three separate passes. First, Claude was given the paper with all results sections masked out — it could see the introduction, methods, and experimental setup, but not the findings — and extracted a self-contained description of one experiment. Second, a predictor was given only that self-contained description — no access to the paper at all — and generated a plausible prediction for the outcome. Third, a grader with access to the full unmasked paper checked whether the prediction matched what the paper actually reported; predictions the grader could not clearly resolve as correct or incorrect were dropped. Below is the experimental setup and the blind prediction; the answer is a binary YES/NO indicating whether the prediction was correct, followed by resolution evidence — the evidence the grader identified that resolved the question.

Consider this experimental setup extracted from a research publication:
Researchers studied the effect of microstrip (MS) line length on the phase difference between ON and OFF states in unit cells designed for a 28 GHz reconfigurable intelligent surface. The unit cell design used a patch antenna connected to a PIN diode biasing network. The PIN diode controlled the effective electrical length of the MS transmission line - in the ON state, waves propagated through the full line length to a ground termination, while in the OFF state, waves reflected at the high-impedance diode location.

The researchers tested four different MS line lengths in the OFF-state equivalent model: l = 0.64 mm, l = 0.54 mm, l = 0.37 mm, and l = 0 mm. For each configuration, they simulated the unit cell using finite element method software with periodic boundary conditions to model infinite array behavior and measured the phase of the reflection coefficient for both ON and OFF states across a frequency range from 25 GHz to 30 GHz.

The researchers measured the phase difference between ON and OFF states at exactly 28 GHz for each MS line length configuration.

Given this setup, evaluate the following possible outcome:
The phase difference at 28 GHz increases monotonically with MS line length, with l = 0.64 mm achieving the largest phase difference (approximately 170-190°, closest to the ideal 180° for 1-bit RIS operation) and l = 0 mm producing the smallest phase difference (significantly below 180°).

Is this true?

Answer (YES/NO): YES